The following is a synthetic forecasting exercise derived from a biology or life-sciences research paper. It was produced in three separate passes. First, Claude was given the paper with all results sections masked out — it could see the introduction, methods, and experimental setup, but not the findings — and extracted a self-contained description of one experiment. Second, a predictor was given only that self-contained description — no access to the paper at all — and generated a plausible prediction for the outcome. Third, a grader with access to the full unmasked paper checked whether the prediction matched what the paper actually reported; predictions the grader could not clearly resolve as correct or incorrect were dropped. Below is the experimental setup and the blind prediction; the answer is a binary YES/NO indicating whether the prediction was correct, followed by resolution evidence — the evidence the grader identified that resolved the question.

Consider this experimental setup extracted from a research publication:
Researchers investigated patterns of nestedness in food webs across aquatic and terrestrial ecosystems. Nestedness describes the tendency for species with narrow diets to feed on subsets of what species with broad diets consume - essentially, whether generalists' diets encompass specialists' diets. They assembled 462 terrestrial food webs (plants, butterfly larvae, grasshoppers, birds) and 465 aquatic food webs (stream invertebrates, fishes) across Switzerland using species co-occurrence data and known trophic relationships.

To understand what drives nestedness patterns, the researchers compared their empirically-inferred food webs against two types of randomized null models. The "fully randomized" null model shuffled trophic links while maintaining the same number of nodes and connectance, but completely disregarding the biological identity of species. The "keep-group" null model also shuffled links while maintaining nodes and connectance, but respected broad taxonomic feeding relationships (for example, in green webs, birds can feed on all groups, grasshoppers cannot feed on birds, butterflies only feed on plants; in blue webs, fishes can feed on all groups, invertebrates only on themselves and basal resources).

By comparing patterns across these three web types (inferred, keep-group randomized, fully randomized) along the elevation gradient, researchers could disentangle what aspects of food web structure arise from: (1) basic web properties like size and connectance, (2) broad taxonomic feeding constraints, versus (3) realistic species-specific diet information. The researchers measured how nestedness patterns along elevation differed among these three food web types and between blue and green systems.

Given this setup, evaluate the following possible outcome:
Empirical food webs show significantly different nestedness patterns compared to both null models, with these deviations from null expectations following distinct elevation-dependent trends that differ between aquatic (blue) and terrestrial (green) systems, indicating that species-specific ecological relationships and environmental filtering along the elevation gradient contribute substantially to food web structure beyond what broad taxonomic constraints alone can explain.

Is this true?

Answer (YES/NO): YES